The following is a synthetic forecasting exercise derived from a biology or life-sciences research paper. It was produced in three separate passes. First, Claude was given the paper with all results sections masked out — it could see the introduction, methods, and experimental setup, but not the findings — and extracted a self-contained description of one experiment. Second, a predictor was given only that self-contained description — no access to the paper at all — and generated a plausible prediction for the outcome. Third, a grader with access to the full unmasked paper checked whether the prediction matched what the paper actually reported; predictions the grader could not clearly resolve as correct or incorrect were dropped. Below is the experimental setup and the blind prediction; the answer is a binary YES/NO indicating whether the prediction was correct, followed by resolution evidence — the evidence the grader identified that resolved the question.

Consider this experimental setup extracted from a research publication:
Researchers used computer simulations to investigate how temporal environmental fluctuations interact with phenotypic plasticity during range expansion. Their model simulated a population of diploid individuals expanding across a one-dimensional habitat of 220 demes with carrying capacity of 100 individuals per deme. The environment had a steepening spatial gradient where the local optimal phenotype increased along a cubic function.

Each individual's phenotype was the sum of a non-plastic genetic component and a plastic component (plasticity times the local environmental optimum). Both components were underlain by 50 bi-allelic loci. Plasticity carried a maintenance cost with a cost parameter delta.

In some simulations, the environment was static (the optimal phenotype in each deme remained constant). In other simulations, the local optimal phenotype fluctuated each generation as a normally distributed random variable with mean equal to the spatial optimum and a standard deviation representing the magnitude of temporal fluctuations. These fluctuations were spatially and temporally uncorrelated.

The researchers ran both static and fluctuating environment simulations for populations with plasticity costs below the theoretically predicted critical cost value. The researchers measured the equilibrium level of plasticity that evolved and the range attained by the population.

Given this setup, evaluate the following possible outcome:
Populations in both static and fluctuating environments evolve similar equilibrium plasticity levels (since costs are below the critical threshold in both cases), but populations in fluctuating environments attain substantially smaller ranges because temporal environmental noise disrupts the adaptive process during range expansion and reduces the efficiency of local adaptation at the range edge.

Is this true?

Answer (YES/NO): NO